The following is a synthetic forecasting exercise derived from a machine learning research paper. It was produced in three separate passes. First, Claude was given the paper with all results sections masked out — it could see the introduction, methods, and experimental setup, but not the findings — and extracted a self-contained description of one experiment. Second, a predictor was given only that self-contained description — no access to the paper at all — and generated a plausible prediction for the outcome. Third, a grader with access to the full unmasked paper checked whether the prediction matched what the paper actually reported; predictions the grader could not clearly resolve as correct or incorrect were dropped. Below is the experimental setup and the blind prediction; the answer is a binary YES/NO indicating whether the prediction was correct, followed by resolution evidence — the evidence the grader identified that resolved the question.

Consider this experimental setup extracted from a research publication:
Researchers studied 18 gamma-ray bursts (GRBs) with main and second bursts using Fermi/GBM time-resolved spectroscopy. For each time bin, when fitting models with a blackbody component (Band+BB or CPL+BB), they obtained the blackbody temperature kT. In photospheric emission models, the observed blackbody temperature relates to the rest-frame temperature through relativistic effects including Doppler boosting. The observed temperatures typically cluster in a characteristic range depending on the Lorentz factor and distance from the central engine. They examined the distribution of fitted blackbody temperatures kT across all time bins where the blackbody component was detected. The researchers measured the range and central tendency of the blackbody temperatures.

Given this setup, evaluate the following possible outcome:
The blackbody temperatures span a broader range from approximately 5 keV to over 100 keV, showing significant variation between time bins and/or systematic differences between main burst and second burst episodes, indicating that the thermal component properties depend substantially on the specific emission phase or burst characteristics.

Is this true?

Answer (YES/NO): NO